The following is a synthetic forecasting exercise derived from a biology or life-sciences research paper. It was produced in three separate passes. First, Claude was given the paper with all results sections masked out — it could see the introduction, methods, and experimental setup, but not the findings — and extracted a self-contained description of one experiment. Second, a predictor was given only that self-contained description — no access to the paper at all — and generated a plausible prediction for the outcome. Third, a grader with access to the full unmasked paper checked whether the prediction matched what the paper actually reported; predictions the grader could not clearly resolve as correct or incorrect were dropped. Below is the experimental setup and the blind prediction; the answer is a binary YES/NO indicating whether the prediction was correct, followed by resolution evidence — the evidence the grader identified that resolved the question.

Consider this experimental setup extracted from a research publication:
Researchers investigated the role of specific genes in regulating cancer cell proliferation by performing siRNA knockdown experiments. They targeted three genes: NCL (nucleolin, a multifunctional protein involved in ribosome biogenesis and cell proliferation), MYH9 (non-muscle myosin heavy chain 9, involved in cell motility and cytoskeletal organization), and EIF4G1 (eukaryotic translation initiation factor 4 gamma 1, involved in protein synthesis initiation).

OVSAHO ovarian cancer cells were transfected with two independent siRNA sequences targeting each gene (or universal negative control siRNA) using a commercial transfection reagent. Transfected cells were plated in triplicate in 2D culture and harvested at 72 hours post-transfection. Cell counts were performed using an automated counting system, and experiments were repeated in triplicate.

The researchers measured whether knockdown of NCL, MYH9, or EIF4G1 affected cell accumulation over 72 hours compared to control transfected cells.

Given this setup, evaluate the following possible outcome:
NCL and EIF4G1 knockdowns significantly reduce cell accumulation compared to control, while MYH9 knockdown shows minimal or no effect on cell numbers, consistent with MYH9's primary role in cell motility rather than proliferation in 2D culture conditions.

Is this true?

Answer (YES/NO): NO